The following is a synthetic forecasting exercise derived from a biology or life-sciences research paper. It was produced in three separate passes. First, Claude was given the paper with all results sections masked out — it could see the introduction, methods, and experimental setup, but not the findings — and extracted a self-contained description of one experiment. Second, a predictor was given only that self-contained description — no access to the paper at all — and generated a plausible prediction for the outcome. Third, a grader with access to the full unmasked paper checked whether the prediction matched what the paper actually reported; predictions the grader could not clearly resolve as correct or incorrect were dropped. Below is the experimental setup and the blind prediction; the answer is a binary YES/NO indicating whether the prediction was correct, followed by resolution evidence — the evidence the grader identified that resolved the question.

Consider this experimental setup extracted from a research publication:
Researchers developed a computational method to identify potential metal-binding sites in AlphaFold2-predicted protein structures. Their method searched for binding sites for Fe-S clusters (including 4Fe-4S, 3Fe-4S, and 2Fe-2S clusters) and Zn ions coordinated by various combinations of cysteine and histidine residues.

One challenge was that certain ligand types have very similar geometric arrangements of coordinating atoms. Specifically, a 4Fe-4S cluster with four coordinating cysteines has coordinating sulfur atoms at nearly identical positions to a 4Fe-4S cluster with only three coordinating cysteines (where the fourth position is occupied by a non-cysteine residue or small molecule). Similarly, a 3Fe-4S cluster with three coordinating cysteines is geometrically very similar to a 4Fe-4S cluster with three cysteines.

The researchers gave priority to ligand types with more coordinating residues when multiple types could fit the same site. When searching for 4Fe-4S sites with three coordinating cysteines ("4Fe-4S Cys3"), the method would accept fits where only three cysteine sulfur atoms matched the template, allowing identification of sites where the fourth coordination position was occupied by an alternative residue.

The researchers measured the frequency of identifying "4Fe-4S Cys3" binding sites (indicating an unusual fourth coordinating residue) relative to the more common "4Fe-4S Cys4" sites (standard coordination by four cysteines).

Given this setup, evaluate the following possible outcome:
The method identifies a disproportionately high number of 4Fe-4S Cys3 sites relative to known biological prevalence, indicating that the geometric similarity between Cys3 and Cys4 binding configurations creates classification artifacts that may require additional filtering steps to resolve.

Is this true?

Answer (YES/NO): NO